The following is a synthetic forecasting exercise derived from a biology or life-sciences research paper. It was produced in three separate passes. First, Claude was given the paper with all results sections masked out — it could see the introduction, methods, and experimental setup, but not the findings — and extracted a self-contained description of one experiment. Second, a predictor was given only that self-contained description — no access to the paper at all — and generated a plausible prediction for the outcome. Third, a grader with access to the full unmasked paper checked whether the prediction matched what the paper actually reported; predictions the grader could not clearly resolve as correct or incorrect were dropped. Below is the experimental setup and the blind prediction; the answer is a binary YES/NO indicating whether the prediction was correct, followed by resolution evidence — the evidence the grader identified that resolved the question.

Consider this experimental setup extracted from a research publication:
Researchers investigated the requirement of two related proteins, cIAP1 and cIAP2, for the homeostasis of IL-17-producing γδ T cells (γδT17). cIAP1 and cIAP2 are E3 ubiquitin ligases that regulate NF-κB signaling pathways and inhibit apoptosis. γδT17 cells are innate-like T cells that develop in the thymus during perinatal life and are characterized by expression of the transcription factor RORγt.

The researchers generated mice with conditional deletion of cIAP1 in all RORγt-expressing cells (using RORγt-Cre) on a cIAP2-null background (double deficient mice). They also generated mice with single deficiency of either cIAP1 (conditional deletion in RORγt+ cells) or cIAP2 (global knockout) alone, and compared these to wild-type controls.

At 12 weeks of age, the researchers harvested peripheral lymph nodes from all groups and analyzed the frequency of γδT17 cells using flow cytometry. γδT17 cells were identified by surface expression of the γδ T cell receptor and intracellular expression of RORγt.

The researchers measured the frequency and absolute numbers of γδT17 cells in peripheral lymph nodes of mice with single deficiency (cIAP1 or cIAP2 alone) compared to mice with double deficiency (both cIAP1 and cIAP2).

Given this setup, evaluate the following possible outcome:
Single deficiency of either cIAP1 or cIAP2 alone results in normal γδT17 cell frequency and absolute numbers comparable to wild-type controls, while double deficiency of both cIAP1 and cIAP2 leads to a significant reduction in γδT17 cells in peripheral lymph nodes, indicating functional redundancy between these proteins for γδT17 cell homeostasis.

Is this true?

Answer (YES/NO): YES